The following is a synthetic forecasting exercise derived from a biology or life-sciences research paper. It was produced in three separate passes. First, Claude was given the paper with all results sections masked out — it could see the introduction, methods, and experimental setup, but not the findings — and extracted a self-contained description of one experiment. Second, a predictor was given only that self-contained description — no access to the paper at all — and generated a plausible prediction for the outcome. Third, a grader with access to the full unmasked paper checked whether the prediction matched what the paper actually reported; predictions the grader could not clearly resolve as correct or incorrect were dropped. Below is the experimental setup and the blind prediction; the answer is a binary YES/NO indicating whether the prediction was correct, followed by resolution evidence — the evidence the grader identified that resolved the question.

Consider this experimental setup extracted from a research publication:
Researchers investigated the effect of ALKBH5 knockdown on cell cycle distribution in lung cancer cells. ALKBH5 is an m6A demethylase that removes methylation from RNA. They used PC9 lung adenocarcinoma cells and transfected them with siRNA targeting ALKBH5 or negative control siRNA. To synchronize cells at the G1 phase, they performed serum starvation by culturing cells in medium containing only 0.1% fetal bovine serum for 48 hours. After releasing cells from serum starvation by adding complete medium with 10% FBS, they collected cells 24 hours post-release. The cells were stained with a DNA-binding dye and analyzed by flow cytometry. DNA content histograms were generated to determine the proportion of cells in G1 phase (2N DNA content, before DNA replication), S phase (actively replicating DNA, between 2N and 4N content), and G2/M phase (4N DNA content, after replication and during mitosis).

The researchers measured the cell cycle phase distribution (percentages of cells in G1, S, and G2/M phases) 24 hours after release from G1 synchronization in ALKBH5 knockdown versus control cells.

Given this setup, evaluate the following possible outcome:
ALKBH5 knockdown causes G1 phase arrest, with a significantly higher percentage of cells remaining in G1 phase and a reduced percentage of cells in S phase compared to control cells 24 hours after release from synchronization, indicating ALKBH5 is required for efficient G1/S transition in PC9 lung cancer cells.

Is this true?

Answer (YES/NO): NO